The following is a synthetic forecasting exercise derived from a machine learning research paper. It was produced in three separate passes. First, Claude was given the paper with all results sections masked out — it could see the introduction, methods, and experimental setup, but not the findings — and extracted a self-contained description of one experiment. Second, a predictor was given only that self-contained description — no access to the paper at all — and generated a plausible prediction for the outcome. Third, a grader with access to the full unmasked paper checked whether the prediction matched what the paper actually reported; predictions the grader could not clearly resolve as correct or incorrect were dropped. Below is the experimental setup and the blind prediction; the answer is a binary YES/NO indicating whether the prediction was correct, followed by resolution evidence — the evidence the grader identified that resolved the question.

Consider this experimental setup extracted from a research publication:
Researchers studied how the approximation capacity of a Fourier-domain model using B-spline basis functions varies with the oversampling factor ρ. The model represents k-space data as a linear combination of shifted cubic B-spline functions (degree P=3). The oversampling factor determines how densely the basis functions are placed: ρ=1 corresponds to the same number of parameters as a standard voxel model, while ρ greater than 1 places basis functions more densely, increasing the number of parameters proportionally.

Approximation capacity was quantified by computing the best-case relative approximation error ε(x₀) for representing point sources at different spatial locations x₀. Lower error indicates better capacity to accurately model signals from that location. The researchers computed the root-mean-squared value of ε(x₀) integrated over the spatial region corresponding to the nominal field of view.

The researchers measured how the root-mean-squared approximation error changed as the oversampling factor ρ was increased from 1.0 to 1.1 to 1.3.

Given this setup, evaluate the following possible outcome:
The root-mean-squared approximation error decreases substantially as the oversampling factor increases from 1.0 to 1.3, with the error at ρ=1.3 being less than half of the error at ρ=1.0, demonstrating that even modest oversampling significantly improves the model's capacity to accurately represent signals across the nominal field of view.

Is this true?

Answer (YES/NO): YES